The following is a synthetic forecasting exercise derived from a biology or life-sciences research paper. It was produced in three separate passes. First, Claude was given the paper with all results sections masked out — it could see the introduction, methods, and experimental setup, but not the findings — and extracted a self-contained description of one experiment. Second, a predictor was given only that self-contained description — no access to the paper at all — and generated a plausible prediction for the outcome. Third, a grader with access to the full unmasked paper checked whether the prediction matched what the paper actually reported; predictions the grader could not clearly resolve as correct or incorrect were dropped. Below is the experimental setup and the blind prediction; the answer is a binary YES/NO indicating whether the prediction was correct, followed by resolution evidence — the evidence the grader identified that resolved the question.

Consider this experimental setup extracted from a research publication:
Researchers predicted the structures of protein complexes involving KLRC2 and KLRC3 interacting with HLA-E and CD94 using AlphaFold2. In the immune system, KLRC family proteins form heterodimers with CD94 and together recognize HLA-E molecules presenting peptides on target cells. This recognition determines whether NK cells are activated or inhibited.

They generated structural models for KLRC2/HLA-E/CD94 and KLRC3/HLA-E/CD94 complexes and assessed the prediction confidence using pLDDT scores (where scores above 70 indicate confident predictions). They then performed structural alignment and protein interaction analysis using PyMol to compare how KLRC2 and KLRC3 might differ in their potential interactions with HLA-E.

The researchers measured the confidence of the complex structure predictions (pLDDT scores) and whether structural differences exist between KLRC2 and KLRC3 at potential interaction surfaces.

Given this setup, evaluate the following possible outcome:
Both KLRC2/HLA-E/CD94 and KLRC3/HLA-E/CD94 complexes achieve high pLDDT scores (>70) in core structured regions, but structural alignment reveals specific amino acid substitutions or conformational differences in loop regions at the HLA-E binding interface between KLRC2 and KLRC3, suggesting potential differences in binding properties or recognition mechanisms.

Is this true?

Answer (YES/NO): YES